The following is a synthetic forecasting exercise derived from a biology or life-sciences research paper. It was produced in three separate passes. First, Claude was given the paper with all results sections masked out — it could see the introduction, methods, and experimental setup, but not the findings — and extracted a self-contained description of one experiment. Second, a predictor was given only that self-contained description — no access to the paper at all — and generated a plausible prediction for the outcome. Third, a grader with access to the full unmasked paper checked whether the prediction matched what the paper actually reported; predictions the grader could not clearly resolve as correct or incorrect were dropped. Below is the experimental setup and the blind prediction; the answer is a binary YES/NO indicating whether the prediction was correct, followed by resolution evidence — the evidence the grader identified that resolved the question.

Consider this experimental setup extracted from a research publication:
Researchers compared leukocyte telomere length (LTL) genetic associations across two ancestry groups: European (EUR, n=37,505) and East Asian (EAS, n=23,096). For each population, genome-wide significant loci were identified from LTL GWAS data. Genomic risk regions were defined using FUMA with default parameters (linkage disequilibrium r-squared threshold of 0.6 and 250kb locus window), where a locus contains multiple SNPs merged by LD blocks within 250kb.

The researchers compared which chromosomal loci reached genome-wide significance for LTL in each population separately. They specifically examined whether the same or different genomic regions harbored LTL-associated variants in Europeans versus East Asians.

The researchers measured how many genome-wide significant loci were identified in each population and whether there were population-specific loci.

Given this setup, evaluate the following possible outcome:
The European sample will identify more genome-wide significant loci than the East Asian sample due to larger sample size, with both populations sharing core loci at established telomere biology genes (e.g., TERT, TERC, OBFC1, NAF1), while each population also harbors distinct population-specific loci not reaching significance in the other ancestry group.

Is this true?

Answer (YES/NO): NO